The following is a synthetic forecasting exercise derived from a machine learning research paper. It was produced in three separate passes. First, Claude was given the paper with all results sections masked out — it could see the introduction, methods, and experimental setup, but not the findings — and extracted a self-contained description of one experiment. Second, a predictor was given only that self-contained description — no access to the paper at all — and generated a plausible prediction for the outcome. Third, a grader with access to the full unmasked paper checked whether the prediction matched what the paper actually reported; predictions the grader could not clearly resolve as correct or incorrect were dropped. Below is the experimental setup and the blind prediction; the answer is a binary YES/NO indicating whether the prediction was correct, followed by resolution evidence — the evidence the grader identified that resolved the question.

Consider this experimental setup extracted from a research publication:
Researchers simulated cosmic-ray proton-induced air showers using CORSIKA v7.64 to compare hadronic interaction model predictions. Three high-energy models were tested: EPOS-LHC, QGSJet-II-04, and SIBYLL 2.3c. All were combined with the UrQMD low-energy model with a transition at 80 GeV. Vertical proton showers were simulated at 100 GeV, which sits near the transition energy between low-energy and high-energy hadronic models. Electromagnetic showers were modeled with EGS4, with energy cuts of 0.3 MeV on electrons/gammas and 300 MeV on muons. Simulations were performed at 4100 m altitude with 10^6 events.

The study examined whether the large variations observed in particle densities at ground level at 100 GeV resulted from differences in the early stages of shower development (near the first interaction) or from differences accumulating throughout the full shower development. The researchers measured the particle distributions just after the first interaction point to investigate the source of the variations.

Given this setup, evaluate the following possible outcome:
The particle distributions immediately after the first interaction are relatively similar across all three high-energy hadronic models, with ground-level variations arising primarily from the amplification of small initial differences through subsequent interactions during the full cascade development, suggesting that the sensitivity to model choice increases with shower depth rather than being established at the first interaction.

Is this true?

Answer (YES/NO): NO